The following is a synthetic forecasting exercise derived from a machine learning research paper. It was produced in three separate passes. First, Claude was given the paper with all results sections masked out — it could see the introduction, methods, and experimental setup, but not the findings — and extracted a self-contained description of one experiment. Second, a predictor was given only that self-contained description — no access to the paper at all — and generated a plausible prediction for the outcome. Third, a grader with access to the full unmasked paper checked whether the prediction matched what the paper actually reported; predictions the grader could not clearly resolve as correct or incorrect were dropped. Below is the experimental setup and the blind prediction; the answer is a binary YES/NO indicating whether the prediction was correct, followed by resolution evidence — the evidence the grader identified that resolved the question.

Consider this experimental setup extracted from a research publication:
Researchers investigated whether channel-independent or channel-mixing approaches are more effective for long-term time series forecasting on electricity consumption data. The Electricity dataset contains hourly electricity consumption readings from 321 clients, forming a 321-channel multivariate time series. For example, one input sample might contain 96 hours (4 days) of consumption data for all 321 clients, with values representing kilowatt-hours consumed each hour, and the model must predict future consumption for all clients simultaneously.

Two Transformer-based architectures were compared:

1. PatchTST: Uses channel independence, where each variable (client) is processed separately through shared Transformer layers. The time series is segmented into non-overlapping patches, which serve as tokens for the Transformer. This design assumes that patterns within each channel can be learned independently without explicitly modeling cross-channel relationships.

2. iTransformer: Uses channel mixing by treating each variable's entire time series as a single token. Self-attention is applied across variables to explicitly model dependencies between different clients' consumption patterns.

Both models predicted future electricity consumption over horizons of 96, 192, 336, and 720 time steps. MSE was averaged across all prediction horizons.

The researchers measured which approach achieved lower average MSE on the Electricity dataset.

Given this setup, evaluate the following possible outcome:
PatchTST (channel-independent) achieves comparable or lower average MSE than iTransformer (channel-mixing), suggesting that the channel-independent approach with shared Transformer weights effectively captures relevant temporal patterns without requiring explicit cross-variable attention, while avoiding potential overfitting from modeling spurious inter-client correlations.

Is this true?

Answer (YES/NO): NO